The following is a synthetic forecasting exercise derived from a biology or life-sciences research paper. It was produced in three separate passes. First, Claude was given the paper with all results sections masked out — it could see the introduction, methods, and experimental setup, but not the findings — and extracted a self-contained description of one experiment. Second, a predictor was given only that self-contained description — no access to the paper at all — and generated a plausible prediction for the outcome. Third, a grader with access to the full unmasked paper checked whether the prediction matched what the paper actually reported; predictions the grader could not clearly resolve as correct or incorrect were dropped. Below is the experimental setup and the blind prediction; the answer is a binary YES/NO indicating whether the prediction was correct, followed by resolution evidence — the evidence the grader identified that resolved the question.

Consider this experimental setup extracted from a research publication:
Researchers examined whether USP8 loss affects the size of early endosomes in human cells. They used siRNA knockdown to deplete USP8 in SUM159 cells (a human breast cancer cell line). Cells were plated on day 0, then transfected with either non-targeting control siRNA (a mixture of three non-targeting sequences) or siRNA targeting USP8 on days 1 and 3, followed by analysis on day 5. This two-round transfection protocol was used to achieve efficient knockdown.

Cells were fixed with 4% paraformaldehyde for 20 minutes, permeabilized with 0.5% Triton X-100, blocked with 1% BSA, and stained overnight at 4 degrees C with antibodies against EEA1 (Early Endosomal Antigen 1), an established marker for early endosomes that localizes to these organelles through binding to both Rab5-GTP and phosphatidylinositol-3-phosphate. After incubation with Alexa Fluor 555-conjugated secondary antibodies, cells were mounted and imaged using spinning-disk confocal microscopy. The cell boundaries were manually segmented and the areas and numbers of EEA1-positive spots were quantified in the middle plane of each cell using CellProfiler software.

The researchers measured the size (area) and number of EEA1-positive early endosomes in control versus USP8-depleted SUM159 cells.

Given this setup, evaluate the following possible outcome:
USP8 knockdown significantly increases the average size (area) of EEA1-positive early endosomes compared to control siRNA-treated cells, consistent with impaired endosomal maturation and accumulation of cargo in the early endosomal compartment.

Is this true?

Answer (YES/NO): YES